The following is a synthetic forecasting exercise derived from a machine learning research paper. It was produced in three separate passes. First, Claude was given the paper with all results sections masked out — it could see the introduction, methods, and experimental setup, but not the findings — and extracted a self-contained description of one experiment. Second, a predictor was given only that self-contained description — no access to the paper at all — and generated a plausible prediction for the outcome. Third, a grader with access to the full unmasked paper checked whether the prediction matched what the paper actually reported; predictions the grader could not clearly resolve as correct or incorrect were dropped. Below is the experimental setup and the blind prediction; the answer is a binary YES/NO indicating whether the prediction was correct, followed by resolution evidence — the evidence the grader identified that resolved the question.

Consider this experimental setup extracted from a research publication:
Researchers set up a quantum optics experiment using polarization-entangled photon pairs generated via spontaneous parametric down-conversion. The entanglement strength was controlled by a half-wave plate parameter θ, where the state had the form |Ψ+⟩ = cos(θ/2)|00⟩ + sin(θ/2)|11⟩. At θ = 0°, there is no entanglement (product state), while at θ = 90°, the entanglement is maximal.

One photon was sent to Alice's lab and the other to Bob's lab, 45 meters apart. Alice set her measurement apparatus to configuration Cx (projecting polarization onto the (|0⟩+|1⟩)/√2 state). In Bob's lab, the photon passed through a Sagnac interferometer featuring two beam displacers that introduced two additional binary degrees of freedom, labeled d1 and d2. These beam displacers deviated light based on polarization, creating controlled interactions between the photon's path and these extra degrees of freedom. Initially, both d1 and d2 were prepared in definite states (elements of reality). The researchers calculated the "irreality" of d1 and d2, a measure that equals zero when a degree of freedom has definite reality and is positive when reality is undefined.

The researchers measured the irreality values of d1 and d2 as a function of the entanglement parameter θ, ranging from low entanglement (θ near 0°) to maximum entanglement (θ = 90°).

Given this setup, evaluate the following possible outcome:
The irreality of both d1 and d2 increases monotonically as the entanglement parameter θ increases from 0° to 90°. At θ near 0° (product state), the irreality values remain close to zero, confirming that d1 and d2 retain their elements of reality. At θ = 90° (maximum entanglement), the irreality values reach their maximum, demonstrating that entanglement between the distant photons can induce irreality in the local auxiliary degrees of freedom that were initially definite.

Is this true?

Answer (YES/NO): YES